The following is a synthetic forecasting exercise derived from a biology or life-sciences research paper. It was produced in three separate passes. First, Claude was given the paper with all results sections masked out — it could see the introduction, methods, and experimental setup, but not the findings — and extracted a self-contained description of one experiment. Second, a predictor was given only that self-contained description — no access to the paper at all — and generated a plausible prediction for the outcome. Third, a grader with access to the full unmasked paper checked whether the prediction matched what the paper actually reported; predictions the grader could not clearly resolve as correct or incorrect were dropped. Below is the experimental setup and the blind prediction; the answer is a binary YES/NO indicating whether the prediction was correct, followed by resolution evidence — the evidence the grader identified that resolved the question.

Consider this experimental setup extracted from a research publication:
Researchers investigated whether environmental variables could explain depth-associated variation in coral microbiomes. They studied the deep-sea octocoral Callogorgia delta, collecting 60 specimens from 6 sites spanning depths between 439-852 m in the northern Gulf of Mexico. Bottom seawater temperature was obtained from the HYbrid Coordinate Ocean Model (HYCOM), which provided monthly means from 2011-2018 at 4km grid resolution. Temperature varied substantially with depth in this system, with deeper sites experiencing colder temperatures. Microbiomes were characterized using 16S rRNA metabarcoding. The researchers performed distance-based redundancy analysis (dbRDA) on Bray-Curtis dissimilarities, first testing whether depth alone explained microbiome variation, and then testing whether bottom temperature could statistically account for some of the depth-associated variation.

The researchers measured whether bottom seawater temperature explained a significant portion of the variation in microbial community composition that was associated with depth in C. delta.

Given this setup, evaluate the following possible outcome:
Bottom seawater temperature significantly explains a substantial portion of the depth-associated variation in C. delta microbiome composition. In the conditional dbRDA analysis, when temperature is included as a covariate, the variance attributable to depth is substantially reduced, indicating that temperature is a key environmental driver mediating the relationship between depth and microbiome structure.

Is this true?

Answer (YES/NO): YES